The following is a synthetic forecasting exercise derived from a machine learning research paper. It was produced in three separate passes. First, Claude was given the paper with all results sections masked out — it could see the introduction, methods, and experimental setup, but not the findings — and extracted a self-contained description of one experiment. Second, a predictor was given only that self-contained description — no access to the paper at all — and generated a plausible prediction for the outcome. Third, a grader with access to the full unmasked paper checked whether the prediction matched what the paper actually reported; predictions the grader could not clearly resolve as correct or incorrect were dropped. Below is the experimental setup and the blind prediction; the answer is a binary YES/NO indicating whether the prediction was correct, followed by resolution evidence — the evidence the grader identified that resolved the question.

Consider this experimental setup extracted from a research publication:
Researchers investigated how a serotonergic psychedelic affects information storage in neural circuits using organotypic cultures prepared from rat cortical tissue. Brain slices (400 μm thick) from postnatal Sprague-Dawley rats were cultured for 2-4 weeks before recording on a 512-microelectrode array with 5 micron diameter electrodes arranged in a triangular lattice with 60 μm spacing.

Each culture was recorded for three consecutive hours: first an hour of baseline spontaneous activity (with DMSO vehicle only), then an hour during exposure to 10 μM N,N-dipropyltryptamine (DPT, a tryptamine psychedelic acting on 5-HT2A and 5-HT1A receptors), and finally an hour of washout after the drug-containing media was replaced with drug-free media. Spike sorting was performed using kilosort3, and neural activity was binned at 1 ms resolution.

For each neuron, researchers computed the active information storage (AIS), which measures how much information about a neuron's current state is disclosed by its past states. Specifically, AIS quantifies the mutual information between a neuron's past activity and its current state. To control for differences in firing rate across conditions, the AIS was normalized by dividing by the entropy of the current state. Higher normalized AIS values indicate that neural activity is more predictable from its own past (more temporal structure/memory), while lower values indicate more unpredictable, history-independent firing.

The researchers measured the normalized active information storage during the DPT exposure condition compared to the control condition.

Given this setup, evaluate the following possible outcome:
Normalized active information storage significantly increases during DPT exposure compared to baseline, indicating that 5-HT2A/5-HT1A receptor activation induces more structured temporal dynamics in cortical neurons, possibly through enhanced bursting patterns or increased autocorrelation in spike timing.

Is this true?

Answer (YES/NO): NO